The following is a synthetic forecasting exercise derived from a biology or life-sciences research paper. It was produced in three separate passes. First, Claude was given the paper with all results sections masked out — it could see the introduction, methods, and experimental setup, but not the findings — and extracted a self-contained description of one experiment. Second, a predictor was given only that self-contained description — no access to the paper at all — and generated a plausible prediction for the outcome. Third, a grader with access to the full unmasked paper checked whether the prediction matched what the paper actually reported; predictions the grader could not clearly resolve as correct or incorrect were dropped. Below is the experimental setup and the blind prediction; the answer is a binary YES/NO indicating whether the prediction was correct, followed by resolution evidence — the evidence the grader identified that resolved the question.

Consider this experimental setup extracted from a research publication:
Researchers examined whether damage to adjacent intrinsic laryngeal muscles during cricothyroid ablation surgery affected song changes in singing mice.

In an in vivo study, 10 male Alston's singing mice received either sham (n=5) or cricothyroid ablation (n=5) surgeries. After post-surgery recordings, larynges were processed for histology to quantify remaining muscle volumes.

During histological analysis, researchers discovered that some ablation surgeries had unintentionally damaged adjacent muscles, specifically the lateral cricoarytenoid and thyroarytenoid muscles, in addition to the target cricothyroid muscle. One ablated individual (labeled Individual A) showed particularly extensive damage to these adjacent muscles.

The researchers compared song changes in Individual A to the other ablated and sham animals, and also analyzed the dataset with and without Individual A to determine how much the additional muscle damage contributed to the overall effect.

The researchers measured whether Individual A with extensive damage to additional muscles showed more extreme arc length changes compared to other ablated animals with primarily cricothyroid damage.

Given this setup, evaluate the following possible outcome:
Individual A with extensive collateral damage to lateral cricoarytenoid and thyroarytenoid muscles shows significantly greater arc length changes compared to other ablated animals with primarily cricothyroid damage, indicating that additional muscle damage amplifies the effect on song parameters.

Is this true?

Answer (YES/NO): NO